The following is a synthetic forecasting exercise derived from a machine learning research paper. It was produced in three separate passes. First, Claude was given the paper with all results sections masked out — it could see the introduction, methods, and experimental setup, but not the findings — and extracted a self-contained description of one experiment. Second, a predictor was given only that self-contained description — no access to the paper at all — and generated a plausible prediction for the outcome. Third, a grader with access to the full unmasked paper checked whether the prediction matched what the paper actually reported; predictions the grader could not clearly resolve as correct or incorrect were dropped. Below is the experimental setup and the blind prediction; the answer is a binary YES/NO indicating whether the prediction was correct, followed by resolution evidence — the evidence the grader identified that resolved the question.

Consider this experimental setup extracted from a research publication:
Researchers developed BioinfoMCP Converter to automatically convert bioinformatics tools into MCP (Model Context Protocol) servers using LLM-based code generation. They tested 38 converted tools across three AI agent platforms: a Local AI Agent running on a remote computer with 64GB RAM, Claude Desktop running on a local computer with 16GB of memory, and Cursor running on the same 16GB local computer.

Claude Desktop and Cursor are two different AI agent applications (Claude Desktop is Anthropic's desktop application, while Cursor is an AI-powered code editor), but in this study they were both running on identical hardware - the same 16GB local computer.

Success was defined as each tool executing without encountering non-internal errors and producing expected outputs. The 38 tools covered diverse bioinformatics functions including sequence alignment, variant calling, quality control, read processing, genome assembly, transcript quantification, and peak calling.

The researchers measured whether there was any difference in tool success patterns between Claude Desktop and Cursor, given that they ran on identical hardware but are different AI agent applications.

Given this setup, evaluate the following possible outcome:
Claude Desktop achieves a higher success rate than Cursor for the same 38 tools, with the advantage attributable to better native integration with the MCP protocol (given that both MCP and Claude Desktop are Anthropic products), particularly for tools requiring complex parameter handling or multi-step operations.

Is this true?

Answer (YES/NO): NO